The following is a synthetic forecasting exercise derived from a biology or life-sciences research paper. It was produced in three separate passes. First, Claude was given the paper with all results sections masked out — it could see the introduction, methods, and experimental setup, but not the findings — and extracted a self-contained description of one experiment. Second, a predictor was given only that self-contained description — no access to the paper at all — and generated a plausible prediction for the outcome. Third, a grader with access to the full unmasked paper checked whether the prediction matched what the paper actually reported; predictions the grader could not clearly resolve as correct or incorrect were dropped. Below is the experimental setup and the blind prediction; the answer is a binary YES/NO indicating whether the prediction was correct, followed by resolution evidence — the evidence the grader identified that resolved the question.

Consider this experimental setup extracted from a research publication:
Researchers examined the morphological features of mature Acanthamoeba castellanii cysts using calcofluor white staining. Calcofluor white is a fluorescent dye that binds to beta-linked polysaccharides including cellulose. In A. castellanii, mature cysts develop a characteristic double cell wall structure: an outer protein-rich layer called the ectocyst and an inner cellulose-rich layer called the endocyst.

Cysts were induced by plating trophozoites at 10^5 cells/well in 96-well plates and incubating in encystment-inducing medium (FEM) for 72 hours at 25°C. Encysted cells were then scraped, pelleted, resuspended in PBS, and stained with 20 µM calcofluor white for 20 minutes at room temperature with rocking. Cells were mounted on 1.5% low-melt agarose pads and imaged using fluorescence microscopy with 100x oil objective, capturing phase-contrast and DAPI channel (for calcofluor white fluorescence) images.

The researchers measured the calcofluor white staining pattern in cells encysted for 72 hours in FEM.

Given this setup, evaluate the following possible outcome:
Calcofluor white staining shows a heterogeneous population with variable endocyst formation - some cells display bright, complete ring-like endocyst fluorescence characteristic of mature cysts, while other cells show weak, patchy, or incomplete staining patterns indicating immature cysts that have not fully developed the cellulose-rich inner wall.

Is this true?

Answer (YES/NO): NO